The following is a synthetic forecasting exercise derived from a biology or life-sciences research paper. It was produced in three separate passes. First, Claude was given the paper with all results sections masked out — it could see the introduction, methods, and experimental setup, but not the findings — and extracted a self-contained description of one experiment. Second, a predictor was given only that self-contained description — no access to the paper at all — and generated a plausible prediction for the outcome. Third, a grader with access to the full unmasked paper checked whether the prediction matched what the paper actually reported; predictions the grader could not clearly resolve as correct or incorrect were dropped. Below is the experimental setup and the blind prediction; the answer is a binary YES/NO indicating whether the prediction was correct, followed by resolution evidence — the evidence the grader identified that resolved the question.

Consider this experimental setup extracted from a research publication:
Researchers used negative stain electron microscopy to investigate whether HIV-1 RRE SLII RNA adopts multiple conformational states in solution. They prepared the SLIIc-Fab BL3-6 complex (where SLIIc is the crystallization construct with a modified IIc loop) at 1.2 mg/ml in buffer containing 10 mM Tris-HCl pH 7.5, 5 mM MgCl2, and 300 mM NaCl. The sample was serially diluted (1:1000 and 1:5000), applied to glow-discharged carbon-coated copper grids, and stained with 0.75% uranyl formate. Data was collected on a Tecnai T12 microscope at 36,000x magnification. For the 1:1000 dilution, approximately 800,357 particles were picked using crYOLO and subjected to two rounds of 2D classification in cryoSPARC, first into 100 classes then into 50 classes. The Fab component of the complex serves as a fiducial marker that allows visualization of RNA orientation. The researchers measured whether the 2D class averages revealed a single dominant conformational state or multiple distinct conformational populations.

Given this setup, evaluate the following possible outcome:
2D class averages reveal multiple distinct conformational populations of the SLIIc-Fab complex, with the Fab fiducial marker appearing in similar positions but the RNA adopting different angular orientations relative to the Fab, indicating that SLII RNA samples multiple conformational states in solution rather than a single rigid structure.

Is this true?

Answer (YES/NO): NO